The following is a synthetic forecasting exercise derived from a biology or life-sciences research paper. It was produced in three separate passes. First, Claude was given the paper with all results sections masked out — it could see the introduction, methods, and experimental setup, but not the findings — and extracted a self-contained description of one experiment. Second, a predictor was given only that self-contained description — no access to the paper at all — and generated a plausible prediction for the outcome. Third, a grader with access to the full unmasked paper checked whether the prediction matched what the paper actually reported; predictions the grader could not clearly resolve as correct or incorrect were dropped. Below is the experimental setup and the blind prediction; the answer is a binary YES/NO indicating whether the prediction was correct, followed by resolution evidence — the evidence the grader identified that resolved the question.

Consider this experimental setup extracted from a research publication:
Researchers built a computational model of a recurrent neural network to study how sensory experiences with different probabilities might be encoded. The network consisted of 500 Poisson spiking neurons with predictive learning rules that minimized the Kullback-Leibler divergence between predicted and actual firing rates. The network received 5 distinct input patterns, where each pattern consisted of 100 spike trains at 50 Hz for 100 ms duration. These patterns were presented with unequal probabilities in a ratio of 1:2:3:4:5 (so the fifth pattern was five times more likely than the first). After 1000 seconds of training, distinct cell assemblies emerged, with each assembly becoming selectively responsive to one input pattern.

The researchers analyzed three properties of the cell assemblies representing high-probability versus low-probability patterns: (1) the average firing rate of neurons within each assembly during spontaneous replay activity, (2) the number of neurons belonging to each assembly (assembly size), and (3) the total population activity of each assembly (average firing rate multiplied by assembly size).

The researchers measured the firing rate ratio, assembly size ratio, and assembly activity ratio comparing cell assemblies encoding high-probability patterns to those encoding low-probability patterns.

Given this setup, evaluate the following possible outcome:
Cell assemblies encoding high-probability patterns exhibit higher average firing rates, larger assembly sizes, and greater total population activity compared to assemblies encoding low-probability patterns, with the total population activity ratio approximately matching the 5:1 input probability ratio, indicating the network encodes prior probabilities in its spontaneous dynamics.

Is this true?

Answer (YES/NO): YES